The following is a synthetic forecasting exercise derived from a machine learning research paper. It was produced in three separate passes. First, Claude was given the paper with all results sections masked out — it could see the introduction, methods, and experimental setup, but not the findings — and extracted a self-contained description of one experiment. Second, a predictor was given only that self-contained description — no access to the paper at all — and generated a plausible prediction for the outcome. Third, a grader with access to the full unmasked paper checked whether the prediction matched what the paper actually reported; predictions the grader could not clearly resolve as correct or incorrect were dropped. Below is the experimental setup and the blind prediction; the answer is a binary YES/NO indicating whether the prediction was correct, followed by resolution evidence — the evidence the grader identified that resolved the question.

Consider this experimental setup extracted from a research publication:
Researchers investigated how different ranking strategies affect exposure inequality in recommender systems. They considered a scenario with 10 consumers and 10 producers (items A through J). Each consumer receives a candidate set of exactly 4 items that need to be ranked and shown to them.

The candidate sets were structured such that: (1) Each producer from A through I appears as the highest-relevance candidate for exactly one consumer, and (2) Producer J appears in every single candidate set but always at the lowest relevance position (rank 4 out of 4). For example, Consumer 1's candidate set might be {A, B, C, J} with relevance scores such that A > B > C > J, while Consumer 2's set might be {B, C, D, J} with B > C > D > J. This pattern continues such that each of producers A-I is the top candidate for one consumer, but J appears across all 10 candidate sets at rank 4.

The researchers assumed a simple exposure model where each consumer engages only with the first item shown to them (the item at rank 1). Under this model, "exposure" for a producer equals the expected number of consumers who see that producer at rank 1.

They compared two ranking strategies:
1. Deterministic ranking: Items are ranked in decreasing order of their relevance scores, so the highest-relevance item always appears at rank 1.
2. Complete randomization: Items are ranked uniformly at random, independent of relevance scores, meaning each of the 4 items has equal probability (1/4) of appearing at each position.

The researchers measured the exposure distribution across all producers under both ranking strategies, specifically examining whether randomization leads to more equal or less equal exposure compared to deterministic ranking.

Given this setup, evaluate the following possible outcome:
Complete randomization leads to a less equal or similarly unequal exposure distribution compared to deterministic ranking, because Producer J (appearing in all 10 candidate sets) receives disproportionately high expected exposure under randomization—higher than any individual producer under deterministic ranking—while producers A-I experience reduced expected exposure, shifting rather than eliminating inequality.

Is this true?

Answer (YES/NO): YES